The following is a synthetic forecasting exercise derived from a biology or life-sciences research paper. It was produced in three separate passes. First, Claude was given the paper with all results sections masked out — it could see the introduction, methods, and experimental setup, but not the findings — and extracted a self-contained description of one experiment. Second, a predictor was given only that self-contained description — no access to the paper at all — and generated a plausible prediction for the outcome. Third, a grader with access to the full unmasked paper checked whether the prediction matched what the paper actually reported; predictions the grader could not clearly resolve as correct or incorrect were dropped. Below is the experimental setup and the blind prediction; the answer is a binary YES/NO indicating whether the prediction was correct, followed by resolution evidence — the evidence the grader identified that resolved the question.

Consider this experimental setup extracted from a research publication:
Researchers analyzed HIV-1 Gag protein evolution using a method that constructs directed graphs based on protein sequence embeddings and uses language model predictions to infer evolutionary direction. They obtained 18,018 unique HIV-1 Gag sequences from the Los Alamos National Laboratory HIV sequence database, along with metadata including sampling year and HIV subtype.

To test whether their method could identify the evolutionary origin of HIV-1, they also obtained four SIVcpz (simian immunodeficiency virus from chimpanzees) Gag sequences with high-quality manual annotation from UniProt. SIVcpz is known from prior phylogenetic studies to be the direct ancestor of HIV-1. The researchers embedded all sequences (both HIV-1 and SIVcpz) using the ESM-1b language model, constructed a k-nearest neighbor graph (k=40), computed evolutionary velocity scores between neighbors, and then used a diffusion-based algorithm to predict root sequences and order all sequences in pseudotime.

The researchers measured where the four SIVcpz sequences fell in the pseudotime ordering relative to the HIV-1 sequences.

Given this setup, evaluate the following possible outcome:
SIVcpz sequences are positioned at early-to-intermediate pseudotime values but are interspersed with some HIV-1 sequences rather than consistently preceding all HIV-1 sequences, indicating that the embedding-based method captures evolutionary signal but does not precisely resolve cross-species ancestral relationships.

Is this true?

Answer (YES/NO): NO